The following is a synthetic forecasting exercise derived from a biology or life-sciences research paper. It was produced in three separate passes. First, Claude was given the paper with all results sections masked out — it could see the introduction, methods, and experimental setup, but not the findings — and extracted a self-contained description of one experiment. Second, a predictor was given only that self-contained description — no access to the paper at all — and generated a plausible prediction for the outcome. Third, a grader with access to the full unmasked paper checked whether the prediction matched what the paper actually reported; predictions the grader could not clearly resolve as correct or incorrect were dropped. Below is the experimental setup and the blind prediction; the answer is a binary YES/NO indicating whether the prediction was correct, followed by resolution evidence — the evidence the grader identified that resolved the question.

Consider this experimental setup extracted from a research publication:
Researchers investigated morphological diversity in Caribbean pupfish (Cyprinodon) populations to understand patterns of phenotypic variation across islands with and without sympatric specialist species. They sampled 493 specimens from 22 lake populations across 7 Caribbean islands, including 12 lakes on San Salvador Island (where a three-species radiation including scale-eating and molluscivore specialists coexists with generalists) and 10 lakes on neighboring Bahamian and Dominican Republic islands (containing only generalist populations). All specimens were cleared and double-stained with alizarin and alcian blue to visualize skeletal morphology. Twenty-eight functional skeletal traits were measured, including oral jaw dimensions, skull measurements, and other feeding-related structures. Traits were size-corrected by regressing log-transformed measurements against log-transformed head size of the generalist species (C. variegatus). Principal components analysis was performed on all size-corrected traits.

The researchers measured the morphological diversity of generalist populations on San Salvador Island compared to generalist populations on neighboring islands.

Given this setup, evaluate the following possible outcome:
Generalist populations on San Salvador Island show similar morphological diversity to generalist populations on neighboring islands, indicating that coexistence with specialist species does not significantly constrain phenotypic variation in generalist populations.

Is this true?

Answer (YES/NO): YES